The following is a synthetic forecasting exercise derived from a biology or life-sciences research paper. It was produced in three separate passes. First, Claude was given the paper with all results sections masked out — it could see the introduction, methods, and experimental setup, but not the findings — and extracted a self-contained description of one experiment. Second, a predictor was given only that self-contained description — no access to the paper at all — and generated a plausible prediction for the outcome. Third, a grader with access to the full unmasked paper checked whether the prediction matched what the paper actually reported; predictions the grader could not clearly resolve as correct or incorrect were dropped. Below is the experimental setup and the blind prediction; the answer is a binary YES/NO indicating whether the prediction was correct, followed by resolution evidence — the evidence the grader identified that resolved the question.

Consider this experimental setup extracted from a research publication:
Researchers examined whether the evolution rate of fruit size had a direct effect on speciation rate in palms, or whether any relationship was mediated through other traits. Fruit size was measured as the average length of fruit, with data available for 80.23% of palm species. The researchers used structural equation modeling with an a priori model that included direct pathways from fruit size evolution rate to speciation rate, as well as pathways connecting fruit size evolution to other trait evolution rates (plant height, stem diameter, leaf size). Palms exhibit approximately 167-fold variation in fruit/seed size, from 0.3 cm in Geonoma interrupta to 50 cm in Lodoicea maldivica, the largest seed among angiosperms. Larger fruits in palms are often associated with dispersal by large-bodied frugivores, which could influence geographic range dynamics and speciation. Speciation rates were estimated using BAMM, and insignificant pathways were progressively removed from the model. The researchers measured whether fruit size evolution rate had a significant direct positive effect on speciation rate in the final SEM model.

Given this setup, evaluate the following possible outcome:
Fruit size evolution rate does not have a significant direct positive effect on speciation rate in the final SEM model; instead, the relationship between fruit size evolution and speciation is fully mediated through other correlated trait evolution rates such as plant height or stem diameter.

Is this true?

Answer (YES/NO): NO